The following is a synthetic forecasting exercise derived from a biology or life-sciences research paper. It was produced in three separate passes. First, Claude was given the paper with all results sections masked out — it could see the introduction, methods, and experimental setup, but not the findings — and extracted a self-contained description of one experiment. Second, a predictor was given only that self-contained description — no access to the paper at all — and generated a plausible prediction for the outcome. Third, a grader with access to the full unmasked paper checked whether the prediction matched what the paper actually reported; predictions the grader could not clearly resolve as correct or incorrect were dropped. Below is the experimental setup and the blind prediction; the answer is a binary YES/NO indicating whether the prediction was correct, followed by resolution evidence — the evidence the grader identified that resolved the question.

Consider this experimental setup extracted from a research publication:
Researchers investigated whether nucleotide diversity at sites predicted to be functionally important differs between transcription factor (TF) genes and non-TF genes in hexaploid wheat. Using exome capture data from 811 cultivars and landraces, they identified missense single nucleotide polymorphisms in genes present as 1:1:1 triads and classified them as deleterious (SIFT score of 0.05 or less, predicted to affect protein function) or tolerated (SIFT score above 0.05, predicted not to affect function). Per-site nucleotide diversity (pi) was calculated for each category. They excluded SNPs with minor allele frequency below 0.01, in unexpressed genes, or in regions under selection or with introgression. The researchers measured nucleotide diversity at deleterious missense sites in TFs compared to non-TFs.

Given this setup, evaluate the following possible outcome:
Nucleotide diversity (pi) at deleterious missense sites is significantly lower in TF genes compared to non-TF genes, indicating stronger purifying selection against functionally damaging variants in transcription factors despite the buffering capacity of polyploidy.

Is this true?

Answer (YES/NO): NO